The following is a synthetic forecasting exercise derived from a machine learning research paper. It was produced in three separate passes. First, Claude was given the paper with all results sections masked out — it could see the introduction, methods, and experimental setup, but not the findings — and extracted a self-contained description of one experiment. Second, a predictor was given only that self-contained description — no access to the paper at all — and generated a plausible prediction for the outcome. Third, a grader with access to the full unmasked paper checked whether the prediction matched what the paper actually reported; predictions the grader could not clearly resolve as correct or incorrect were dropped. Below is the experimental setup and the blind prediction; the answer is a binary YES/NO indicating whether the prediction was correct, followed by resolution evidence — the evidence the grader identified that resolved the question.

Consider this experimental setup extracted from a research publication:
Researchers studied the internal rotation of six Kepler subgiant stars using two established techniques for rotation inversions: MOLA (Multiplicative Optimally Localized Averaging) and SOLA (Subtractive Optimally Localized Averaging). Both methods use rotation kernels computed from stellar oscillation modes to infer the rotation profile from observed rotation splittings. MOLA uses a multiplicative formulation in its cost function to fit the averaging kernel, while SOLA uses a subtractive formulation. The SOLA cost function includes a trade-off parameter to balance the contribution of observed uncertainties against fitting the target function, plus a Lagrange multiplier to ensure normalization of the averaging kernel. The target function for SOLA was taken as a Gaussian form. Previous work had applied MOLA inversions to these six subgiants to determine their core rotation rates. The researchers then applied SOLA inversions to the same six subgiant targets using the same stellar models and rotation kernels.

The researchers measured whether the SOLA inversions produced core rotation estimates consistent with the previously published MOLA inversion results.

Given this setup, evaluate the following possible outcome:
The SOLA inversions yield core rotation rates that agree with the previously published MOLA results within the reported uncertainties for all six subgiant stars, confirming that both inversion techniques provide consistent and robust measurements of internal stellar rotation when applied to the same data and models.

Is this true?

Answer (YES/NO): YES